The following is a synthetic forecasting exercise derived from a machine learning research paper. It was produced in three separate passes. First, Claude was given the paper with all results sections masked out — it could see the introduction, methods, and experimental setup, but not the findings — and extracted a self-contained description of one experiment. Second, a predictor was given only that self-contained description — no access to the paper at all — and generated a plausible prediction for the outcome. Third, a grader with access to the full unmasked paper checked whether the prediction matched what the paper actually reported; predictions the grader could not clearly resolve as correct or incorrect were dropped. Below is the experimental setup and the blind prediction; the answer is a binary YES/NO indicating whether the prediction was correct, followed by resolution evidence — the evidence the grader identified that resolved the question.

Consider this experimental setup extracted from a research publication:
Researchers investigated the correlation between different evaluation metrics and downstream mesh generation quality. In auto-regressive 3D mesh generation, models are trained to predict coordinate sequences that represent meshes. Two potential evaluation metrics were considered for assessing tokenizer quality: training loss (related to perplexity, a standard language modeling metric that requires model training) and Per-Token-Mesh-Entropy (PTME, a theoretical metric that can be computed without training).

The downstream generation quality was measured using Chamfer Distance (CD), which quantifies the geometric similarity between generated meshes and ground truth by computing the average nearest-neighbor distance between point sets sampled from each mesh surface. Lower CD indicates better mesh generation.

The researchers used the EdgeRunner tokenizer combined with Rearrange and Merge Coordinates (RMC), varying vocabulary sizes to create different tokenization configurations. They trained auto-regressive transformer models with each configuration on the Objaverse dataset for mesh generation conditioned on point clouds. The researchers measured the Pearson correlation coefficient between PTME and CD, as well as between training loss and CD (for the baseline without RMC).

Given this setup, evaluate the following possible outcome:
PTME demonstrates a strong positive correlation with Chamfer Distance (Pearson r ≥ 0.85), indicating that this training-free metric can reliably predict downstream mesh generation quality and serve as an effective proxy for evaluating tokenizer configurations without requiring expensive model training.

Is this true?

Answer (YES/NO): YES